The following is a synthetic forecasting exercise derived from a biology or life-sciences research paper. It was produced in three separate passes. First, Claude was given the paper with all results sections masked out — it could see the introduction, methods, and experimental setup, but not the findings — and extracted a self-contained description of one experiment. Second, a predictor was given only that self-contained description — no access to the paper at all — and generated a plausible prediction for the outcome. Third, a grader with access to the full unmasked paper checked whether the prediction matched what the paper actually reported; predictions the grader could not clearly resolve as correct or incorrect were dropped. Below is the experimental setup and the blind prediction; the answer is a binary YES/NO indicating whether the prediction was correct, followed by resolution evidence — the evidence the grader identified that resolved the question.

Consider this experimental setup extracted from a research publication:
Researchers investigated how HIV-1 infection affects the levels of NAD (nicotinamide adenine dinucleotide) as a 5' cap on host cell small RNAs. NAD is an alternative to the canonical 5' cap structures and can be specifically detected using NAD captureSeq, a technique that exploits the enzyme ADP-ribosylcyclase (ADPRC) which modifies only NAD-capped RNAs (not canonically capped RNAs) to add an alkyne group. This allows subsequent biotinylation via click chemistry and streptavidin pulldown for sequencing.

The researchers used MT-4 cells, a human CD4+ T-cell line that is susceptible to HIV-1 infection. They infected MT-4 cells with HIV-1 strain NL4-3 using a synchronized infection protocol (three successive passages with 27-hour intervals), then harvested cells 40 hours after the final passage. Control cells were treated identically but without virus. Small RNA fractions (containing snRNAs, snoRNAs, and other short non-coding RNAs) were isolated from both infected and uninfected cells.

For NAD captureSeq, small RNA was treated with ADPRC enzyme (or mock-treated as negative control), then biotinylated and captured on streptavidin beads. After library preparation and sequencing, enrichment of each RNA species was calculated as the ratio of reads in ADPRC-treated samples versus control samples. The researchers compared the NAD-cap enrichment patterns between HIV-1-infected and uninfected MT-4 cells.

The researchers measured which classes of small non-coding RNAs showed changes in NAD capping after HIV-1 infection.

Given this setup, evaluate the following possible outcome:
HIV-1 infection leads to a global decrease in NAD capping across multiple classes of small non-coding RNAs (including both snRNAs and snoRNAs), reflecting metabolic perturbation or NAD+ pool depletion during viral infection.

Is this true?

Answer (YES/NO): YES